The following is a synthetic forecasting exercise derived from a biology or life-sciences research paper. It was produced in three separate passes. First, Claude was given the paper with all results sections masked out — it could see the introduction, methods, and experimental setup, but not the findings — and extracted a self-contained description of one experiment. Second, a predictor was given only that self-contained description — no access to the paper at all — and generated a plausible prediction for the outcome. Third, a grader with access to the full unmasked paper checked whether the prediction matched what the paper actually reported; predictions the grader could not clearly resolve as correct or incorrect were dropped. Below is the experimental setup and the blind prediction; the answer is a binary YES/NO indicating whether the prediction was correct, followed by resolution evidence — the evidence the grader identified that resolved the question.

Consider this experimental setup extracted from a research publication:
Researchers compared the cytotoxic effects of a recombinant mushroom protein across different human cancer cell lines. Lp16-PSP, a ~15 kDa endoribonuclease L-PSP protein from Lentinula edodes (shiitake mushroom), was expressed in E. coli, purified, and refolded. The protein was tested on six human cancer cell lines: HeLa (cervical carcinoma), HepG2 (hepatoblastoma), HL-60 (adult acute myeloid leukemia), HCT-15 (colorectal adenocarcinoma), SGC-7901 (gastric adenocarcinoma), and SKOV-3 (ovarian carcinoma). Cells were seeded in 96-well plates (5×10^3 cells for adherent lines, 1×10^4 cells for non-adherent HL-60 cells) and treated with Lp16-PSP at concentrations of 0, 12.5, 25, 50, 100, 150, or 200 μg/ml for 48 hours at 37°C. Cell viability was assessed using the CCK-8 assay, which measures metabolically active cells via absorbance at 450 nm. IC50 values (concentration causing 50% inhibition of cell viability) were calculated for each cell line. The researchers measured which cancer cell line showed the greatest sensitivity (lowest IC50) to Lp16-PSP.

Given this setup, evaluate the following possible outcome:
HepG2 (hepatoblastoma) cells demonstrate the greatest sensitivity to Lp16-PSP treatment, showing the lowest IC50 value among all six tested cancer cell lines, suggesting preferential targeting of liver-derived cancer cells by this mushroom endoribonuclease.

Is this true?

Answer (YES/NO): NO